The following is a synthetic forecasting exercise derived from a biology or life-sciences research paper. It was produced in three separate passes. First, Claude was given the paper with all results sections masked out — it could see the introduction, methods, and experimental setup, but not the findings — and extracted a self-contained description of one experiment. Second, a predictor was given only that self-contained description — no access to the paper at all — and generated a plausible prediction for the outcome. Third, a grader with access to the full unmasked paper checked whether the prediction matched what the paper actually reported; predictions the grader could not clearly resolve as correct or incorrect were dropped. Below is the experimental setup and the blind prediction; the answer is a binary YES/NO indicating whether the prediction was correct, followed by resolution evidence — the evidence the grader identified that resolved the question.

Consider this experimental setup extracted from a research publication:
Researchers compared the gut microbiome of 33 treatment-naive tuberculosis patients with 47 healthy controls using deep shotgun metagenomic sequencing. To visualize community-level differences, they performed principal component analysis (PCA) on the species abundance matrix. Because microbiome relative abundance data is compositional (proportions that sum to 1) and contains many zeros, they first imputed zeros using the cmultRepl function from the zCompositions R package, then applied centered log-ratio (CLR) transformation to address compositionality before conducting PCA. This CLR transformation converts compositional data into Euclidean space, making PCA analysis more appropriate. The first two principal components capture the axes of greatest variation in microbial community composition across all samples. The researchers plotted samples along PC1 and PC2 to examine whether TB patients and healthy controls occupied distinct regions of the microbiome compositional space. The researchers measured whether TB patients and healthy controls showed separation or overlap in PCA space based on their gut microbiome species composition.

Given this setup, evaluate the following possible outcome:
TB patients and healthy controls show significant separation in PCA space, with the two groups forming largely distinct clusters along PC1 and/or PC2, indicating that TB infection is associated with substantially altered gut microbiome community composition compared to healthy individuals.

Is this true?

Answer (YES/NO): YES